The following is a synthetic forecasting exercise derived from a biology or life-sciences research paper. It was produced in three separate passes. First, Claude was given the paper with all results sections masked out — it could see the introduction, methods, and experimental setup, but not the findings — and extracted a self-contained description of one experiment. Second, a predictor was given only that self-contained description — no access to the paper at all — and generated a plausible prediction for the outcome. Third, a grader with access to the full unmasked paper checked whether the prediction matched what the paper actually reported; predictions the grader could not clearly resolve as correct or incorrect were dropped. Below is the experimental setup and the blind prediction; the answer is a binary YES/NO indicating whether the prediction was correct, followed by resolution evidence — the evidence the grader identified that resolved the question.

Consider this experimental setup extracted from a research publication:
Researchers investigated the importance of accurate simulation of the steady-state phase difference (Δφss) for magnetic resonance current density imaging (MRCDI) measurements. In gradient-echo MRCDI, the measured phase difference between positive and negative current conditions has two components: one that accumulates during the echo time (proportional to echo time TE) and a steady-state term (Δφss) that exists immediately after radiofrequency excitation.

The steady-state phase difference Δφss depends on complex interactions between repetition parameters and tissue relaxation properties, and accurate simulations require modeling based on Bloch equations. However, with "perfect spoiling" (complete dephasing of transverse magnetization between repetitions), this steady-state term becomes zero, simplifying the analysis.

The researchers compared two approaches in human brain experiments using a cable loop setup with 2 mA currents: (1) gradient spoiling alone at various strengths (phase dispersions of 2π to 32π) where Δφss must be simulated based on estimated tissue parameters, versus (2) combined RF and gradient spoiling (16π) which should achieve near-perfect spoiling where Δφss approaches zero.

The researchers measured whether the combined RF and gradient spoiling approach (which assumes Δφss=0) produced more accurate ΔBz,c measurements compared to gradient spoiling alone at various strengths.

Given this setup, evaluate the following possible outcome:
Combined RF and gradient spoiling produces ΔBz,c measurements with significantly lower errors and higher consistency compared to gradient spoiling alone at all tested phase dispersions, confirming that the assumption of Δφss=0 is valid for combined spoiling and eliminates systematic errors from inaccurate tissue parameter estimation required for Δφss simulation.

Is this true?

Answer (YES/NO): YES